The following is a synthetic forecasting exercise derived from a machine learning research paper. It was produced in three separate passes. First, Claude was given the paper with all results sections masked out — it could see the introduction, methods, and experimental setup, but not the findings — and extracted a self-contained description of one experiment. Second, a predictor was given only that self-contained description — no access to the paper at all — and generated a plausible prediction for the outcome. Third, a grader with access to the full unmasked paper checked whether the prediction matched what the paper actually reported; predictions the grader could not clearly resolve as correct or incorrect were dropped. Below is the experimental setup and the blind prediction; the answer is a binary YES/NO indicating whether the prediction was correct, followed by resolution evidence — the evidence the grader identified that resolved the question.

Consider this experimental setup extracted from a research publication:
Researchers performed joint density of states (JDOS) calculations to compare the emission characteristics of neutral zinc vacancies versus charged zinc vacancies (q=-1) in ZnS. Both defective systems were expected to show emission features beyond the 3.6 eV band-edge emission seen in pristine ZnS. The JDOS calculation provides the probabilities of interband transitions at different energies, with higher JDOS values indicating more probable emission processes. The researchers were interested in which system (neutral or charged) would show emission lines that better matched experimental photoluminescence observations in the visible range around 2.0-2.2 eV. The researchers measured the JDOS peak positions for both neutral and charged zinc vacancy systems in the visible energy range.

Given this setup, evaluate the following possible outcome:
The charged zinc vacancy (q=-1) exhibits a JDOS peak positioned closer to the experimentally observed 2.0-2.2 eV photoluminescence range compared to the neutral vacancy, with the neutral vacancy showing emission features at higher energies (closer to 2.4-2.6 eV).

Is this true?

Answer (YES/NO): NO